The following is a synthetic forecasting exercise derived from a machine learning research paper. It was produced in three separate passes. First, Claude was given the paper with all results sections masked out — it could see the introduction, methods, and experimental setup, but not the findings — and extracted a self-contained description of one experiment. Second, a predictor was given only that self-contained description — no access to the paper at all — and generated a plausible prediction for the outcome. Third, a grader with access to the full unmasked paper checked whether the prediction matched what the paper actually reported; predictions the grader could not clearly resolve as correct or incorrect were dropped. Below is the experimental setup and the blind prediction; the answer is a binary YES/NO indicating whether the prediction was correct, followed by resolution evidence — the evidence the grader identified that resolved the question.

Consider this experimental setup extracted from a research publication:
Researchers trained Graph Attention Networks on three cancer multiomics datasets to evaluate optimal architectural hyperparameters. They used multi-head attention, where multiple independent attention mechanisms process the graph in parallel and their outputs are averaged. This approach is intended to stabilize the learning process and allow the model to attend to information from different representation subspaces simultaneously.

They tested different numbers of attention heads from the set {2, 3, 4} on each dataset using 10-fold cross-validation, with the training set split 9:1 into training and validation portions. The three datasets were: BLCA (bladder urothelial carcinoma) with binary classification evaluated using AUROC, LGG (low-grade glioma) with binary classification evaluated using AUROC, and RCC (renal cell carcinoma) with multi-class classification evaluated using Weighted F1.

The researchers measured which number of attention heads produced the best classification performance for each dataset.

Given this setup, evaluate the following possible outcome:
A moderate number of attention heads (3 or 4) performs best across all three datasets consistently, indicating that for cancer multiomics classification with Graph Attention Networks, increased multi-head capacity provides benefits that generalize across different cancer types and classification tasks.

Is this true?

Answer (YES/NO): NO